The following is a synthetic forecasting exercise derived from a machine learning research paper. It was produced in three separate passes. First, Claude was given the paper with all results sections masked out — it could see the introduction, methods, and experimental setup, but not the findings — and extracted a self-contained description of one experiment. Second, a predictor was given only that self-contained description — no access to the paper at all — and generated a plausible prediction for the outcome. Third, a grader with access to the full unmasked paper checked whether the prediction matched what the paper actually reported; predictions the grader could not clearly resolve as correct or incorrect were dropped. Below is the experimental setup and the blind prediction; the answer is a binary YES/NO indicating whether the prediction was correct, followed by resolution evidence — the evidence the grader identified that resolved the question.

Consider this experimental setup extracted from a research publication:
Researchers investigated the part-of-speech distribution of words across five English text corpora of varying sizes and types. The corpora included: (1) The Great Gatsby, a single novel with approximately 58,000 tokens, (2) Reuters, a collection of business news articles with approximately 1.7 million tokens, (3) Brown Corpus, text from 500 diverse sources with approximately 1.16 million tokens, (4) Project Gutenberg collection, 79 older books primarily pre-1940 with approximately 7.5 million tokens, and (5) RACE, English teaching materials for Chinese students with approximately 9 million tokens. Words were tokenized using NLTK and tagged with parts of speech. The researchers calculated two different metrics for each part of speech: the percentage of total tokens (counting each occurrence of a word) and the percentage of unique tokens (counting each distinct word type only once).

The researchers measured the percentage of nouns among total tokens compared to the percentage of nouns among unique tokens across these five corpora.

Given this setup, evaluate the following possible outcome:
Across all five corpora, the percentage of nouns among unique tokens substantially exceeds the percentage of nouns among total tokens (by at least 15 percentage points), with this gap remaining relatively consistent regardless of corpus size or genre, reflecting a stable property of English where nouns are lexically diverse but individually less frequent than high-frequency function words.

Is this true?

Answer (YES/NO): NO